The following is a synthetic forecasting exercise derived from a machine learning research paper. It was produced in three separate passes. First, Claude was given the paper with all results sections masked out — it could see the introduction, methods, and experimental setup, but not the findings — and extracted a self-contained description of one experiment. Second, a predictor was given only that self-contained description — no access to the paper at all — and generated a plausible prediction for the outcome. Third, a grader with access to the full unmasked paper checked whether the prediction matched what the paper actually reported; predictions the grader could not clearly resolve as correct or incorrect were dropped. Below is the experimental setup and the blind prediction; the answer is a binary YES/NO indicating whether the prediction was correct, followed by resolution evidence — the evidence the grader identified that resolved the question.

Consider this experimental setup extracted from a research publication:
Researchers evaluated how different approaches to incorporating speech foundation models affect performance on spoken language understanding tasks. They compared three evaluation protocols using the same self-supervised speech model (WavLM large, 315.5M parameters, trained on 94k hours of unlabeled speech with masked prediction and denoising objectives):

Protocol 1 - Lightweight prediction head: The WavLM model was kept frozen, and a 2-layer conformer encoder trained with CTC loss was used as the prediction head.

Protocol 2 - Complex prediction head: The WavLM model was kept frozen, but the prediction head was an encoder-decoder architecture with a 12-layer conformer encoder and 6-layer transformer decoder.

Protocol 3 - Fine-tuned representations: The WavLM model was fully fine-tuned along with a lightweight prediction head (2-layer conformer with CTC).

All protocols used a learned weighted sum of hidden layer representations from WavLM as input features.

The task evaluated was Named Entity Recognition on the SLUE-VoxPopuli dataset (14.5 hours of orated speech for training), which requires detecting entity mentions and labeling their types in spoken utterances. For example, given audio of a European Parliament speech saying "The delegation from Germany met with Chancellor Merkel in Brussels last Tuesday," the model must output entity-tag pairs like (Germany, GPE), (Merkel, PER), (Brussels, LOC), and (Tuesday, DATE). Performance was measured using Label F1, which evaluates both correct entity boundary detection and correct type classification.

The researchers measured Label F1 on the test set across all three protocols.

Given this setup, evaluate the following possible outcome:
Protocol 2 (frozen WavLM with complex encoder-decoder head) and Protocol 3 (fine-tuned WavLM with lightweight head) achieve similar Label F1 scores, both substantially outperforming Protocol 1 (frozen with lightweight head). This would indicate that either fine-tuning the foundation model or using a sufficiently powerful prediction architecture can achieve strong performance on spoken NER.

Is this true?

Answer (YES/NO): NO